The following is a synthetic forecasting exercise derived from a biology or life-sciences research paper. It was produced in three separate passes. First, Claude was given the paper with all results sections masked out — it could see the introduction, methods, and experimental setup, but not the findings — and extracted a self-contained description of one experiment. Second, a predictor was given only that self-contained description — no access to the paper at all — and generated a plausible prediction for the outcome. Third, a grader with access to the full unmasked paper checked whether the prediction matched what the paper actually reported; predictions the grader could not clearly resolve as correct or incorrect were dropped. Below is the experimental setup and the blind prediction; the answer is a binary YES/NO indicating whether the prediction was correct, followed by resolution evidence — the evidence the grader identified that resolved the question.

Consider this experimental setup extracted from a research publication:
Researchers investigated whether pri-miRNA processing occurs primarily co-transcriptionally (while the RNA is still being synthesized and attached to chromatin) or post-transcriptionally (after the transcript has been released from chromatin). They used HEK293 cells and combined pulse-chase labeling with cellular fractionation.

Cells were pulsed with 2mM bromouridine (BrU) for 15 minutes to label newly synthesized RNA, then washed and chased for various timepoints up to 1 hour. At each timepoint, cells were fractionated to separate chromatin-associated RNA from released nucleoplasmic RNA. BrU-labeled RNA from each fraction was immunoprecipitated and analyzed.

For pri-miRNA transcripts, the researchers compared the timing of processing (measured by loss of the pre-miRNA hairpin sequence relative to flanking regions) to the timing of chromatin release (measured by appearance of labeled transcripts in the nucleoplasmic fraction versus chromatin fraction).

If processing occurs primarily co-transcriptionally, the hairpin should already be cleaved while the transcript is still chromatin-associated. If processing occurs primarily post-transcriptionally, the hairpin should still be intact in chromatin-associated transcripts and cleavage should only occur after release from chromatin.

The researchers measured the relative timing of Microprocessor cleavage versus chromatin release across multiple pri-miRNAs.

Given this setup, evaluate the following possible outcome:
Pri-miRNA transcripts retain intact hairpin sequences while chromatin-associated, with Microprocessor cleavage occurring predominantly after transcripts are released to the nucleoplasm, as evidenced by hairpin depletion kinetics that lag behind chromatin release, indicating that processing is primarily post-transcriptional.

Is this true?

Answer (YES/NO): NO